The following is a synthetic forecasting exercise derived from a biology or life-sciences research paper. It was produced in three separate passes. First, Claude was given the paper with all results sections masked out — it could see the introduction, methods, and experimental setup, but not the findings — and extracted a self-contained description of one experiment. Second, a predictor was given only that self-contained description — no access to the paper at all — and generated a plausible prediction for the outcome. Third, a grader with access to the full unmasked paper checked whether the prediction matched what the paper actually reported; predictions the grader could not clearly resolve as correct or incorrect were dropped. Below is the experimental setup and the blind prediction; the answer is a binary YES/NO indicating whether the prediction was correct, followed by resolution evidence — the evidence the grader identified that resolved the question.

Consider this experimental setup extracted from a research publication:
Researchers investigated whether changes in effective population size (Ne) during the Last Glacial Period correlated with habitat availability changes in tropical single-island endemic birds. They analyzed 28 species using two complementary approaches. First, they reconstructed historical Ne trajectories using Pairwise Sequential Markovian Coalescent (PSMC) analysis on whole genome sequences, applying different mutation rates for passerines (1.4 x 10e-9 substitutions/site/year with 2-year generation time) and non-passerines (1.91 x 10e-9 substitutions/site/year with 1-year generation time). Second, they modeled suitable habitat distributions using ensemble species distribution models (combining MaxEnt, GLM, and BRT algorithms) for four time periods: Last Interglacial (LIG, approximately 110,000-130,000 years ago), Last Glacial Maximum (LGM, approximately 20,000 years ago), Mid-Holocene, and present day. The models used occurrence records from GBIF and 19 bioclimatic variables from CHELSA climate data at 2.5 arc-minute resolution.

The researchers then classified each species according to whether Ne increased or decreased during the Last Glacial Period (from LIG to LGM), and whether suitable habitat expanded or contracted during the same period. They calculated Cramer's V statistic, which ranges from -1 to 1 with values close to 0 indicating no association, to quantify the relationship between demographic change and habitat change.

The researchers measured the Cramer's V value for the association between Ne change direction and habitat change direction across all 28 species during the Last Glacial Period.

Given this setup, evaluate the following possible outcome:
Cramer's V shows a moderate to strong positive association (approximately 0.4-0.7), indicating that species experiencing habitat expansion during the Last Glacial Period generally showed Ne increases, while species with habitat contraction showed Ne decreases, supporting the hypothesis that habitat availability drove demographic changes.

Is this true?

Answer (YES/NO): NO